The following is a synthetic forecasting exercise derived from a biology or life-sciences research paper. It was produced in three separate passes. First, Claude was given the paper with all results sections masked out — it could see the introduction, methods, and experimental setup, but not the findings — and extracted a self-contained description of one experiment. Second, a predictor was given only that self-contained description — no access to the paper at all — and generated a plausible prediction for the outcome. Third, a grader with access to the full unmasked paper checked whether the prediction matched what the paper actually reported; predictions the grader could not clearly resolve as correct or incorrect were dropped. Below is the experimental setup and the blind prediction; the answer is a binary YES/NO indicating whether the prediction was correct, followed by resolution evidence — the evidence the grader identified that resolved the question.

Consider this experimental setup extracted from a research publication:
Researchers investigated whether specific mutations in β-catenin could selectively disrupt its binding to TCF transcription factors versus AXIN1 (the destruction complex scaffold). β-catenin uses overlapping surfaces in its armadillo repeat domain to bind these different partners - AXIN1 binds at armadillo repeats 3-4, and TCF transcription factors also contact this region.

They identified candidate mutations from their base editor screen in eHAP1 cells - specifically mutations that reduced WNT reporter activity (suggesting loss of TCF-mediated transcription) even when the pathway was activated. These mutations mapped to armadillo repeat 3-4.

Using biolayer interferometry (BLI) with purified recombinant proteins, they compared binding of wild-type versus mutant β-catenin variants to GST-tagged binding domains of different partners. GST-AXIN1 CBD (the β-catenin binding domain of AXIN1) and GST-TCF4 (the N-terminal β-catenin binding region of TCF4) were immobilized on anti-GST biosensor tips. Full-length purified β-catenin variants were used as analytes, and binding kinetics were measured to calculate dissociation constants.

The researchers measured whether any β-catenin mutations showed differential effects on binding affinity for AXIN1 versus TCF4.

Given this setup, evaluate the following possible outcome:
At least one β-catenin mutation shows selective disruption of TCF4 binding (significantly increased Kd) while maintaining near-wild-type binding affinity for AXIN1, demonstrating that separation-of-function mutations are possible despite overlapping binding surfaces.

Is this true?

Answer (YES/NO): YES